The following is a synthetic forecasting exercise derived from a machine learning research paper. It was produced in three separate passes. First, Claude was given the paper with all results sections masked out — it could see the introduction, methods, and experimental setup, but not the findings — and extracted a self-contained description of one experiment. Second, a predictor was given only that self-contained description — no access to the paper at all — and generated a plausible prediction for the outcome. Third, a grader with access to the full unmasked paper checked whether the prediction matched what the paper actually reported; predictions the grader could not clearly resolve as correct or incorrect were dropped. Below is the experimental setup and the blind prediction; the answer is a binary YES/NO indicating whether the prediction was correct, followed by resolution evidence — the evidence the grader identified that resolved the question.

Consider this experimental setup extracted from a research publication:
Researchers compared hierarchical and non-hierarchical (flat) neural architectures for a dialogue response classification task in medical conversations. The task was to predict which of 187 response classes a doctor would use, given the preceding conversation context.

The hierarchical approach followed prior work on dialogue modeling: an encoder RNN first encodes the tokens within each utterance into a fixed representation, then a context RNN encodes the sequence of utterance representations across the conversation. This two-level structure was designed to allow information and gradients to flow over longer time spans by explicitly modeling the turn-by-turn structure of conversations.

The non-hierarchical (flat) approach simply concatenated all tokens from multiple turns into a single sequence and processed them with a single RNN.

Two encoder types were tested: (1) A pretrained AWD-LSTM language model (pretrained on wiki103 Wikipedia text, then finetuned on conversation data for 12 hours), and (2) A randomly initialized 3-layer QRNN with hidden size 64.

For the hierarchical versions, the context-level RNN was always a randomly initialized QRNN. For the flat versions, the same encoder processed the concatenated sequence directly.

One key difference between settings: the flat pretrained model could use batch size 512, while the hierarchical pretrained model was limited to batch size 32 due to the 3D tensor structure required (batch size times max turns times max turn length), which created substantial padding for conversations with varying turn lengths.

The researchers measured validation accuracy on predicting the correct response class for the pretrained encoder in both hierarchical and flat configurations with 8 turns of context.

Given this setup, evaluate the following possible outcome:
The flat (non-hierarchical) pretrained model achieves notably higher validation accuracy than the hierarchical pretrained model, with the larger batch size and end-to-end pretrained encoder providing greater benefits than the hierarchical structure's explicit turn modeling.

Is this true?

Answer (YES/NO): YES